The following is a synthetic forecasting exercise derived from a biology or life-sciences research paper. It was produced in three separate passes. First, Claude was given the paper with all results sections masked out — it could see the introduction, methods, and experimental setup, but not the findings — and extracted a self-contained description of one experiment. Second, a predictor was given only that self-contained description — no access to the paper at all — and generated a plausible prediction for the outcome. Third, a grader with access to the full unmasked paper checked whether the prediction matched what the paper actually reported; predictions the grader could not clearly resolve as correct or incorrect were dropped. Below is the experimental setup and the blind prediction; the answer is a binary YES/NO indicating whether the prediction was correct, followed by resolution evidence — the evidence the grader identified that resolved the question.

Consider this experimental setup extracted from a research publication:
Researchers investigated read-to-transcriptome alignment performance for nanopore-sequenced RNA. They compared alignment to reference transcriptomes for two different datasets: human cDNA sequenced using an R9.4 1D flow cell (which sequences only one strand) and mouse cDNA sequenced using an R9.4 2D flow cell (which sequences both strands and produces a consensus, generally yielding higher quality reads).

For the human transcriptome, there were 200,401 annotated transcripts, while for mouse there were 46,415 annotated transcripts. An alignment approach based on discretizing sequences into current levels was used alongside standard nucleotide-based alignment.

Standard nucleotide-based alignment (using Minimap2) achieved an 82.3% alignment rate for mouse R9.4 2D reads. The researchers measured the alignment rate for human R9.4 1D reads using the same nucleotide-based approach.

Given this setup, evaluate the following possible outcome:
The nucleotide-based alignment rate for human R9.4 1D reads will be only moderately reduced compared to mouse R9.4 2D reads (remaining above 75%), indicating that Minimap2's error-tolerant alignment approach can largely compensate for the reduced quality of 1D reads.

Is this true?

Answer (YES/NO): NO